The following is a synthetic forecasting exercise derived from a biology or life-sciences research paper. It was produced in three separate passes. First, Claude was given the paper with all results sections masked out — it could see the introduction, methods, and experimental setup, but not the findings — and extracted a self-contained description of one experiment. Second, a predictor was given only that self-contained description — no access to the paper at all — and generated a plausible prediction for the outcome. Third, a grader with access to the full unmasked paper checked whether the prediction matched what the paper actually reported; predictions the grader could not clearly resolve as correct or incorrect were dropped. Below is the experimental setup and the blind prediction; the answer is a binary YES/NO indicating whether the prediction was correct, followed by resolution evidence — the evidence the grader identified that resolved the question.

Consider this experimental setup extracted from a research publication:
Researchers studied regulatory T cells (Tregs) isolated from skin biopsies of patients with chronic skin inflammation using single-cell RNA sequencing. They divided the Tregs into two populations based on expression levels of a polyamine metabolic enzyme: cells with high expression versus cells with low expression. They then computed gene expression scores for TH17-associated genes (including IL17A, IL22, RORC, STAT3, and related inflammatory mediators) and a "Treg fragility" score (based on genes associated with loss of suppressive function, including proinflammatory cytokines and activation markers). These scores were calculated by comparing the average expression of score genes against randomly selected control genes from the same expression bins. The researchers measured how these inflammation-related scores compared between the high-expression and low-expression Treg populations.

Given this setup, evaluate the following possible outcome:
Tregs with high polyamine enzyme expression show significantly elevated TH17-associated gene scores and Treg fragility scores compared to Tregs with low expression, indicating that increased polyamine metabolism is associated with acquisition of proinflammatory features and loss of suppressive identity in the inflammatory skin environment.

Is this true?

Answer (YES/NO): YES